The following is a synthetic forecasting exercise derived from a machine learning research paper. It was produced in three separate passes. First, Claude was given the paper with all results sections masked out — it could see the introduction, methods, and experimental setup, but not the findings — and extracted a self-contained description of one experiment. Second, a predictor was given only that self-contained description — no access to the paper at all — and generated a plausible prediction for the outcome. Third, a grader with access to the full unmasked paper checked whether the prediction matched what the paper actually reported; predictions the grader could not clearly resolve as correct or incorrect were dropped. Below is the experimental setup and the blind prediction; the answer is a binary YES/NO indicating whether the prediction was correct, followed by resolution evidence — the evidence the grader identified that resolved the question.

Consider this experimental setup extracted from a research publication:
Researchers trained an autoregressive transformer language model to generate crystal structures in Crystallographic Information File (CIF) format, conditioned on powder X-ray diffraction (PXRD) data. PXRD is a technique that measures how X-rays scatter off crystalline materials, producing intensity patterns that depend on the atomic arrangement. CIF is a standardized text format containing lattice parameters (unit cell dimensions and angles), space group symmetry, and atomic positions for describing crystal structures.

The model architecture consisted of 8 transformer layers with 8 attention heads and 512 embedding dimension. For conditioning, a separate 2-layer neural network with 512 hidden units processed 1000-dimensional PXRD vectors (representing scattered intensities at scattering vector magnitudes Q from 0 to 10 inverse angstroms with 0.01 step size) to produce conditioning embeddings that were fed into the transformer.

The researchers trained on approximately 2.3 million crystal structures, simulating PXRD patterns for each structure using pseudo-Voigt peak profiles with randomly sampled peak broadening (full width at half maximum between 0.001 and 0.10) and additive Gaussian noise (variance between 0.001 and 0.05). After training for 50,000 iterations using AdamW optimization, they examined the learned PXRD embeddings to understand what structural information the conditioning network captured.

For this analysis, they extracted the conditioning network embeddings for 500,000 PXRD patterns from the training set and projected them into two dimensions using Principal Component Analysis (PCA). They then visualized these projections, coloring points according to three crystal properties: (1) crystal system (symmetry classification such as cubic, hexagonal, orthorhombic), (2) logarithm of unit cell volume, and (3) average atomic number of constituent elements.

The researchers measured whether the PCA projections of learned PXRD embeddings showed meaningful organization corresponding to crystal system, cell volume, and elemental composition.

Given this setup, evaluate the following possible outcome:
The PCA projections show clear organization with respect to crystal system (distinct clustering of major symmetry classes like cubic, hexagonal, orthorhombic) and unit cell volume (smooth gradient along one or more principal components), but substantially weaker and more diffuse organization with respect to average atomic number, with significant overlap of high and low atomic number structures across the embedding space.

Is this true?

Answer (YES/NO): NO